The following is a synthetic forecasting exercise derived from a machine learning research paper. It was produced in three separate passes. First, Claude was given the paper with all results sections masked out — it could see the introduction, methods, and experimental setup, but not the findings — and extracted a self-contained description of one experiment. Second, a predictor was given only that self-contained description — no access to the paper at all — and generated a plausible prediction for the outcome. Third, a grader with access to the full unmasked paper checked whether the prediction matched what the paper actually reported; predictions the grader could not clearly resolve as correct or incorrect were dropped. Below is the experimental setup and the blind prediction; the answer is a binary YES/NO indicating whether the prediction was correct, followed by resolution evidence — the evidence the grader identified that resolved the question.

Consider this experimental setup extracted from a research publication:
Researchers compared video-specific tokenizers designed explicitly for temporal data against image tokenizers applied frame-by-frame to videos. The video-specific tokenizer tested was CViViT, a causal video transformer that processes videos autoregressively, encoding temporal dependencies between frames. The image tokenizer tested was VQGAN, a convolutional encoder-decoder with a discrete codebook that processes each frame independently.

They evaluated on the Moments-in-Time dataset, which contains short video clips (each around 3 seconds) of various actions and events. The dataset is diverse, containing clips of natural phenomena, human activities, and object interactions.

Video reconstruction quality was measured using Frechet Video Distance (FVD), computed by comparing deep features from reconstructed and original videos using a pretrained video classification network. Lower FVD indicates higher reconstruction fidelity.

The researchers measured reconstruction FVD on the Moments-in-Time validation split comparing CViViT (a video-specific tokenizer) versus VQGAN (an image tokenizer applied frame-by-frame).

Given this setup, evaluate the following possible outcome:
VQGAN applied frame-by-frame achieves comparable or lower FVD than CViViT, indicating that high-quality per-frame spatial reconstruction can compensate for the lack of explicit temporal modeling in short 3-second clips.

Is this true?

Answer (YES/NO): NO